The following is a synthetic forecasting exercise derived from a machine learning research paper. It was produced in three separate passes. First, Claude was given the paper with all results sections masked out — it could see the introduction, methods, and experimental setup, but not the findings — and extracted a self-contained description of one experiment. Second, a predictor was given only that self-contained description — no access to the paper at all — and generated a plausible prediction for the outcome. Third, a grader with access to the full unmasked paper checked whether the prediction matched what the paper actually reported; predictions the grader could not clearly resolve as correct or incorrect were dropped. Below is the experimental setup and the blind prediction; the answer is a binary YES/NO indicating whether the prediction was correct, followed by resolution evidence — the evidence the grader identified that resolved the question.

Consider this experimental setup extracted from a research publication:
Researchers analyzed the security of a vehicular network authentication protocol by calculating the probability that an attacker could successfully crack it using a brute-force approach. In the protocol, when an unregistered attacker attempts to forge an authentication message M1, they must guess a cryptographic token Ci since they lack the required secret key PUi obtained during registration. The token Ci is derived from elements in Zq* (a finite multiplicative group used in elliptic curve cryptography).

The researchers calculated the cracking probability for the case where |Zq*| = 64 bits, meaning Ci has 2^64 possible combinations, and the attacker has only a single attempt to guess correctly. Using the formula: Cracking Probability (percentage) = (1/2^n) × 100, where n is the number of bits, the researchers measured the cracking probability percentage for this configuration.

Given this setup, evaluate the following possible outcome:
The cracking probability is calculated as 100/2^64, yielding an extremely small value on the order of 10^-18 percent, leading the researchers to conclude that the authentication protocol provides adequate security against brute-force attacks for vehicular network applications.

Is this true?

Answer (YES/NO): YES